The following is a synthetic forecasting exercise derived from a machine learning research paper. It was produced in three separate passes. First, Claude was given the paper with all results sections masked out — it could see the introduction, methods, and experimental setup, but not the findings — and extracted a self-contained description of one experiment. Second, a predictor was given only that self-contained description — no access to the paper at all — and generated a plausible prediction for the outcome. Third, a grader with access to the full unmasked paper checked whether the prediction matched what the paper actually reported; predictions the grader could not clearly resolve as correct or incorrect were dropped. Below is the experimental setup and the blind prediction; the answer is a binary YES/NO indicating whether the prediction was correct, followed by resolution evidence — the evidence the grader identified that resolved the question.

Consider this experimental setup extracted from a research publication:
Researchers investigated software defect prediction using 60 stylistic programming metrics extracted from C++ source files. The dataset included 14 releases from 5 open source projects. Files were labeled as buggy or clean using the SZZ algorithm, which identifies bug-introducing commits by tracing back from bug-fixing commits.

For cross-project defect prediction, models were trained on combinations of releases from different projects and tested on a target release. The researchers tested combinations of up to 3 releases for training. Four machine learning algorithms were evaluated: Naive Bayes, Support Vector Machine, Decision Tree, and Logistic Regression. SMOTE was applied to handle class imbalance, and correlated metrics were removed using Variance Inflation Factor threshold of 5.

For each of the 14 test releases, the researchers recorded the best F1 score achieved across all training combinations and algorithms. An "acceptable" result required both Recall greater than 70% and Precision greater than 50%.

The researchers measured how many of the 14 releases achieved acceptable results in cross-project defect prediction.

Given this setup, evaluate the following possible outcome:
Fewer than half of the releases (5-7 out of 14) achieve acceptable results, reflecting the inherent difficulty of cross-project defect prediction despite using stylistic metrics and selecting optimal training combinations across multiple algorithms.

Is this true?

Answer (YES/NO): NO